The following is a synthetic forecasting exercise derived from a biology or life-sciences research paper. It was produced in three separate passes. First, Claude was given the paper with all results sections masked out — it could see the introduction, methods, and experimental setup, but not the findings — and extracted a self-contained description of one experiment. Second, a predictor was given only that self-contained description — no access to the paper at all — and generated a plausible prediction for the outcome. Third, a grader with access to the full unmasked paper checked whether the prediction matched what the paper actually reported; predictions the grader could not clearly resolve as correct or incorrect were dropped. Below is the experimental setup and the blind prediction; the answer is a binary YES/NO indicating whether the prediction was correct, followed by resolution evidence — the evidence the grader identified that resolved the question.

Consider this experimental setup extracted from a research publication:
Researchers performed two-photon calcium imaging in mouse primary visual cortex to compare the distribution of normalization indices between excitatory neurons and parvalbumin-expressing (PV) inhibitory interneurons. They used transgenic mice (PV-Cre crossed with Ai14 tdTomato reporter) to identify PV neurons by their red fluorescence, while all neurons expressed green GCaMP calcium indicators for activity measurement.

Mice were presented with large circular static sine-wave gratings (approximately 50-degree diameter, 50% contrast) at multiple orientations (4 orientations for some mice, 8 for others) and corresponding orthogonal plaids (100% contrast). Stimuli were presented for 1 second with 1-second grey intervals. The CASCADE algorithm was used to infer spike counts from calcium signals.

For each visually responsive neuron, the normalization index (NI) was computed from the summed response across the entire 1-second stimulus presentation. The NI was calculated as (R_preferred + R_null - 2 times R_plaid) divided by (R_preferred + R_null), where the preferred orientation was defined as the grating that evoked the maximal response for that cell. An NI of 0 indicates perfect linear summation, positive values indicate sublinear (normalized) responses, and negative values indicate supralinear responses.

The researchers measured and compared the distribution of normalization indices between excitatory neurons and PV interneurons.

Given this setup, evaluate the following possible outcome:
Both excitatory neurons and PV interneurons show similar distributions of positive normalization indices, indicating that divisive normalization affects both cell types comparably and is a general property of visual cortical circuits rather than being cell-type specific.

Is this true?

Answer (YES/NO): YES